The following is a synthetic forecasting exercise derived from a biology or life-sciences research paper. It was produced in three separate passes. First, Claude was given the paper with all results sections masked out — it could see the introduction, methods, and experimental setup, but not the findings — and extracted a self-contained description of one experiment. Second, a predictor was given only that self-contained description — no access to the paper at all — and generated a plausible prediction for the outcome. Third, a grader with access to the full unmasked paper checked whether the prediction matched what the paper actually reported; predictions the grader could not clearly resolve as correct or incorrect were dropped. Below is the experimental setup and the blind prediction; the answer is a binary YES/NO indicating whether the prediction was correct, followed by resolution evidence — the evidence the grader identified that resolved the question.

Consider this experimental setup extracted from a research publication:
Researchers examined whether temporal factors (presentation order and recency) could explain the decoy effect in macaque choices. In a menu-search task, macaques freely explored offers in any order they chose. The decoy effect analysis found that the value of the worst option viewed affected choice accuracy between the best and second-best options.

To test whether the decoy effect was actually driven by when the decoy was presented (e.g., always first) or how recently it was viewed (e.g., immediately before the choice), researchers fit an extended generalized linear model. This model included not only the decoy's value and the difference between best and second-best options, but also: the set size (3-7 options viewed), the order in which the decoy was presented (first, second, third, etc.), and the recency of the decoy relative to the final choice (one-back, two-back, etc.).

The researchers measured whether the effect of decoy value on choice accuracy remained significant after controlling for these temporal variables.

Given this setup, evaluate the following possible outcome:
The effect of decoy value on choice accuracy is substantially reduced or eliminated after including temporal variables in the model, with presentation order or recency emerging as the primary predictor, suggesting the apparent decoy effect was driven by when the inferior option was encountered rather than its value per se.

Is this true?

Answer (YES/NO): NO